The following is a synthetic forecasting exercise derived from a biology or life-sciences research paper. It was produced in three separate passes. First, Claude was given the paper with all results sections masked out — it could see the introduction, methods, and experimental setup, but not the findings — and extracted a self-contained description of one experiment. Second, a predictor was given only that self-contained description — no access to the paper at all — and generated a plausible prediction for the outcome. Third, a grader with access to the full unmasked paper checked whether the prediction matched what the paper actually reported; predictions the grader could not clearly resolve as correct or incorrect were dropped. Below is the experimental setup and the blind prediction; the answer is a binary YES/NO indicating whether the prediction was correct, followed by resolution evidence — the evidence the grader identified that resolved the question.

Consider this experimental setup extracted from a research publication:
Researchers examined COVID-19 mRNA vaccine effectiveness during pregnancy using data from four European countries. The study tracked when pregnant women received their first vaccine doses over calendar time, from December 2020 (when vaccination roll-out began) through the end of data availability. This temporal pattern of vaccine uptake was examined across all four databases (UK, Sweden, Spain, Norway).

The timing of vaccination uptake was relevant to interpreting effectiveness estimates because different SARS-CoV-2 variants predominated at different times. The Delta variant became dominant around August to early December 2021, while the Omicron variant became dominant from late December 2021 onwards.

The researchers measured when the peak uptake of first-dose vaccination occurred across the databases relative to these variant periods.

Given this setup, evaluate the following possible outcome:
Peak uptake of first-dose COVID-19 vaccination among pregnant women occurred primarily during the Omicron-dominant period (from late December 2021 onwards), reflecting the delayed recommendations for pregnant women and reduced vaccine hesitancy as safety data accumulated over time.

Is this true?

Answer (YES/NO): NO